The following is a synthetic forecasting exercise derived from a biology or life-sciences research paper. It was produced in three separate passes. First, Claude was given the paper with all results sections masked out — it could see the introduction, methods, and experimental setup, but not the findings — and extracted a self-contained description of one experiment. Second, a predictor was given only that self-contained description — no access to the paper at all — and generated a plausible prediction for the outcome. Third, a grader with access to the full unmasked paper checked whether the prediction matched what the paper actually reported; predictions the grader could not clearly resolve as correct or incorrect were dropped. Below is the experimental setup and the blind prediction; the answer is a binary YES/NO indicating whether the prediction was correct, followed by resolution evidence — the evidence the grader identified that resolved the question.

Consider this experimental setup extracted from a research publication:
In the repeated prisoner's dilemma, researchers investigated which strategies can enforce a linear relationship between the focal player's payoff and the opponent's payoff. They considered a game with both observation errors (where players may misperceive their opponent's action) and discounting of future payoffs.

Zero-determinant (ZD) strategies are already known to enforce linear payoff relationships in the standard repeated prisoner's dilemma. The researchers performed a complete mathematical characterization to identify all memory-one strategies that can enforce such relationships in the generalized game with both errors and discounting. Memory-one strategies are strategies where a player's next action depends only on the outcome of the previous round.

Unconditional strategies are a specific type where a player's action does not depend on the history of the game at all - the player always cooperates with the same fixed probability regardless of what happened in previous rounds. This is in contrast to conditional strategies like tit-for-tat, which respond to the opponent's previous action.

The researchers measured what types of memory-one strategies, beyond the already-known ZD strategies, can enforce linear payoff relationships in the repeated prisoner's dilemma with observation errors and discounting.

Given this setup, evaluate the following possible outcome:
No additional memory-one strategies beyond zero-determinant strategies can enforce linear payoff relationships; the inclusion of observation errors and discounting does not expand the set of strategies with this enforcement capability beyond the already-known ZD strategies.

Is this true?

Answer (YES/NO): NO